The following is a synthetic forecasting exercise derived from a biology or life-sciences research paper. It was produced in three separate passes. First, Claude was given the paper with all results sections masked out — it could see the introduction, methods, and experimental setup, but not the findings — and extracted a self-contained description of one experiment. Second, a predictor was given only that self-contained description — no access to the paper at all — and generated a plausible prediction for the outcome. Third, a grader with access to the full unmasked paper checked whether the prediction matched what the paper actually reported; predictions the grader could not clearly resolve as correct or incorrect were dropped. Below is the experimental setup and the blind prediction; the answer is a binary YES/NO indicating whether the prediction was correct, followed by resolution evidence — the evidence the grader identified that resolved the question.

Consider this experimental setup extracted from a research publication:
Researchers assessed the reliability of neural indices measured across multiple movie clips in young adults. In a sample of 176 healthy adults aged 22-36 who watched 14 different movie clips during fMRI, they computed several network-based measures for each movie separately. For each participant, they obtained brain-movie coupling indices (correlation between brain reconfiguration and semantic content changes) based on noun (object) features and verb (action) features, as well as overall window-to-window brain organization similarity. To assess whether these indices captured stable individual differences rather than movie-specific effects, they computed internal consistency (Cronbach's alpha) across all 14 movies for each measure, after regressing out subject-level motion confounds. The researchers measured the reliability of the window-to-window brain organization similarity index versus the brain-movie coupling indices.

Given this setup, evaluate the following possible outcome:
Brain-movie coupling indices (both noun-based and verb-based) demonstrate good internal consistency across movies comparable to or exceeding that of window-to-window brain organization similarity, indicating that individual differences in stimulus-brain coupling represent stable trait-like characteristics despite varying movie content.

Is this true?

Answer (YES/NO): NO